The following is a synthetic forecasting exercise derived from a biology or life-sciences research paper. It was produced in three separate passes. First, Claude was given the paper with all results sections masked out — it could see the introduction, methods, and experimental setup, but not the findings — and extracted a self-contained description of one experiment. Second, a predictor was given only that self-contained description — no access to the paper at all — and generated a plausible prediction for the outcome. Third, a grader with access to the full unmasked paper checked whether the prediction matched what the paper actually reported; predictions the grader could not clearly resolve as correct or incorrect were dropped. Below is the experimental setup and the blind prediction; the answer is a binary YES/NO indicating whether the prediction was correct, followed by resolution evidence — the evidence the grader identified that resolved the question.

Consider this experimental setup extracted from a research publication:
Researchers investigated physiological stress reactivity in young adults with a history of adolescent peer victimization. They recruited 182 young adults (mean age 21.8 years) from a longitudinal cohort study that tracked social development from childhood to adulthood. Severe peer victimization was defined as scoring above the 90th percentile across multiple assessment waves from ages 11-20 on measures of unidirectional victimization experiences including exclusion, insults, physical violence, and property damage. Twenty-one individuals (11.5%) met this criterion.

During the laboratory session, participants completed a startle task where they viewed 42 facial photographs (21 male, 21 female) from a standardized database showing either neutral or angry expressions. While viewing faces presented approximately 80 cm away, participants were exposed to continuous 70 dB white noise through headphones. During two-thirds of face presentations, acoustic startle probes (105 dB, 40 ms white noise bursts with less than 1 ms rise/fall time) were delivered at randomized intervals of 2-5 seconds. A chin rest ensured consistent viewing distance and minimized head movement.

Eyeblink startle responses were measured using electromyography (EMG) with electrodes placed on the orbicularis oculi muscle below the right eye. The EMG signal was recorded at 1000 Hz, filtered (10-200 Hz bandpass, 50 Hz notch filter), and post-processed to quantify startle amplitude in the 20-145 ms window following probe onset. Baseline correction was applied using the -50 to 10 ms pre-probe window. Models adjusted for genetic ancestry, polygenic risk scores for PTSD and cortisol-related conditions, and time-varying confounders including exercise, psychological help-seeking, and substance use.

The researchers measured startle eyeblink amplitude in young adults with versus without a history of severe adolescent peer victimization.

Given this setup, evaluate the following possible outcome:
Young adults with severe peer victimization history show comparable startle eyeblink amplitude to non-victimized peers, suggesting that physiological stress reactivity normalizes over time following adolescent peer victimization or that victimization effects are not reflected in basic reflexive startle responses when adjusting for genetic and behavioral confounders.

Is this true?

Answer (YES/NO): NO